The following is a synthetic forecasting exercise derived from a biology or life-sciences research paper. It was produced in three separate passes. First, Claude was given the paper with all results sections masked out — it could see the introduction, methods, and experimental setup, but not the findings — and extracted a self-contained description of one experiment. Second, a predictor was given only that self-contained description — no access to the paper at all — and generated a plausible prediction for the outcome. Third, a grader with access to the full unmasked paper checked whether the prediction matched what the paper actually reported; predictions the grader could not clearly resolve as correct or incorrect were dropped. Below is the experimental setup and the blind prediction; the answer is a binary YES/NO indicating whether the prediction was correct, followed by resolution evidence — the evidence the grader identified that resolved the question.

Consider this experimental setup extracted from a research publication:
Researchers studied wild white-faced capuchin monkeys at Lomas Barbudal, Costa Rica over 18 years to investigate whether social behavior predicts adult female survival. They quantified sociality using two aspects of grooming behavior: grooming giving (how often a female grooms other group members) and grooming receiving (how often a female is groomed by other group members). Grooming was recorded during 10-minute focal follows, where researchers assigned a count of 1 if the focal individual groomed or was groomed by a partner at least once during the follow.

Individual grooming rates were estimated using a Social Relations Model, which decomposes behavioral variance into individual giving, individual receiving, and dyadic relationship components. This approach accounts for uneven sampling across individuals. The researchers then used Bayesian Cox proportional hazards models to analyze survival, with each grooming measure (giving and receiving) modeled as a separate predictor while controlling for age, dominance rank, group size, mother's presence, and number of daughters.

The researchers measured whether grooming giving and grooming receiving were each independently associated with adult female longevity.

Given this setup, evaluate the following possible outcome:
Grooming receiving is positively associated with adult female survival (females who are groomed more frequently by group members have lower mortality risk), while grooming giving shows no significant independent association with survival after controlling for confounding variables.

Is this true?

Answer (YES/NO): NO